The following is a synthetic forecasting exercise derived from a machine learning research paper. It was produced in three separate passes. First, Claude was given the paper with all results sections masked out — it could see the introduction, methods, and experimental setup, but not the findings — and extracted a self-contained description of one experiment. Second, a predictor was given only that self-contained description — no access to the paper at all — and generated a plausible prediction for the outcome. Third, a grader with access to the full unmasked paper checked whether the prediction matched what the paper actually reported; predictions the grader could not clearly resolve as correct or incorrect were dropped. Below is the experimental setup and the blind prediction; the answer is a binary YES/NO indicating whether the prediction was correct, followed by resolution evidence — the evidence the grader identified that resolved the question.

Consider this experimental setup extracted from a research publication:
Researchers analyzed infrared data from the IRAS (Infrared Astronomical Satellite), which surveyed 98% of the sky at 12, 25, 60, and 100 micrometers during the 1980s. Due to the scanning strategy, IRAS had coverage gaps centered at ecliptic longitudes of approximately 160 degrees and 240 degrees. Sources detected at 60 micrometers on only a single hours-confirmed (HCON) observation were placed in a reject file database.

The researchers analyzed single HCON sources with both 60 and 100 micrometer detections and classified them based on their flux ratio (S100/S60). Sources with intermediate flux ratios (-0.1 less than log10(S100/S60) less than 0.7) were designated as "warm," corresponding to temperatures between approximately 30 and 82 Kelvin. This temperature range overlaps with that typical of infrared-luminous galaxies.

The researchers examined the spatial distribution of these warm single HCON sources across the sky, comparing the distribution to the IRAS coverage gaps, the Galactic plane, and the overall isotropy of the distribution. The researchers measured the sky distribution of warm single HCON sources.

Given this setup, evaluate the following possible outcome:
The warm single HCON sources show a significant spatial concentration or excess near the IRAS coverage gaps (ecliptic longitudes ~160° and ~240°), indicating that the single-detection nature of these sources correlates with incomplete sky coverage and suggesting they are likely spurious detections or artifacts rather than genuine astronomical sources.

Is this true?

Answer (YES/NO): NO